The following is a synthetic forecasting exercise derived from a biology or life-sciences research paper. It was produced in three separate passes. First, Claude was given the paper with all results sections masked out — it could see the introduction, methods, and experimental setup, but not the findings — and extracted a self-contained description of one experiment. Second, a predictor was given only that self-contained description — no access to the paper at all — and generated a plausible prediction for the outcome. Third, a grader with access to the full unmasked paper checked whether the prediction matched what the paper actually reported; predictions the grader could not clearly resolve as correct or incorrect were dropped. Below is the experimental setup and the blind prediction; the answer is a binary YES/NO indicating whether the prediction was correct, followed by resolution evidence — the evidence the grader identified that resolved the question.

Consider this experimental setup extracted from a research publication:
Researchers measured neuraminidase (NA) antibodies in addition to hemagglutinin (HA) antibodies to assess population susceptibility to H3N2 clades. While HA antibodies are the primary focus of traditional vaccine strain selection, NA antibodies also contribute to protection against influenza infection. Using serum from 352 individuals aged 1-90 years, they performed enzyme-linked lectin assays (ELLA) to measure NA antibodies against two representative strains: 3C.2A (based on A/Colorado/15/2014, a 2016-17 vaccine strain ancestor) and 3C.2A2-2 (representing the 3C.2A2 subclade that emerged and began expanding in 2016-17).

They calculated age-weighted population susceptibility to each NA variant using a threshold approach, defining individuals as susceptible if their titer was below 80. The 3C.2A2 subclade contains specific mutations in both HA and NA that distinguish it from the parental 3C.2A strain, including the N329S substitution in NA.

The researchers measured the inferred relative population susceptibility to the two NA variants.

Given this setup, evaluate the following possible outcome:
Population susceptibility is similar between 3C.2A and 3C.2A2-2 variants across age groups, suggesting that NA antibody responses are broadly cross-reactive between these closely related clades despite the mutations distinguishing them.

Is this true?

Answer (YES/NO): NO